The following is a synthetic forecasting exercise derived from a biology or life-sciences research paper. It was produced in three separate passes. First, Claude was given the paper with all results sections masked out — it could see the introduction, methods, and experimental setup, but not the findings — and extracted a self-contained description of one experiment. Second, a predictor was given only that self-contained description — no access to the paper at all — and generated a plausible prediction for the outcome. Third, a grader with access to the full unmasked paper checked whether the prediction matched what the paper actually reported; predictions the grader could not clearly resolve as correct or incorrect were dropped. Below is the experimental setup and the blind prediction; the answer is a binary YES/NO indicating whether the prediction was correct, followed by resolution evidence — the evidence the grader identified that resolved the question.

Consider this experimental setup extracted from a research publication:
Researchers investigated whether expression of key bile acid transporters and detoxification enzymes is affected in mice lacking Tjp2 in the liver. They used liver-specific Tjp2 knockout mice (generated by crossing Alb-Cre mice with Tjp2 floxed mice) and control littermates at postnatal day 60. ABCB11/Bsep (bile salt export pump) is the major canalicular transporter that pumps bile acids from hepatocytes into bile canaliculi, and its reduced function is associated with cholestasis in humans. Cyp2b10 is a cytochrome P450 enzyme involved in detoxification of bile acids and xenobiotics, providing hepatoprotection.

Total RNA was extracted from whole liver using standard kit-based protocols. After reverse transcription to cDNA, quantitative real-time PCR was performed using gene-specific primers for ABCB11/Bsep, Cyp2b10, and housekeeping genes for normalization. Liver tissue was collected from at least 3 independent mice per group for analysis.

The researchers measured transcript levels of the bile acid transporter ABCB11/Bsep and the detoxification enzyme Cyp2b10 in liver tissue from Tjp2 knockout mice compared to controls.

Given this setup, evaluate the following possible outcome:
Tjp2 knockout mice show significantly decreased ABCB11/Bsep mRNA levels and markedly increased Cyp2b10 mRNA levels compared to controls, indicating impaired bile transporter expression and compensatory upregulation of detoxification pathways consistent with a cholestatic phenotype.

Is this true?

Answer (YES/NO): NO